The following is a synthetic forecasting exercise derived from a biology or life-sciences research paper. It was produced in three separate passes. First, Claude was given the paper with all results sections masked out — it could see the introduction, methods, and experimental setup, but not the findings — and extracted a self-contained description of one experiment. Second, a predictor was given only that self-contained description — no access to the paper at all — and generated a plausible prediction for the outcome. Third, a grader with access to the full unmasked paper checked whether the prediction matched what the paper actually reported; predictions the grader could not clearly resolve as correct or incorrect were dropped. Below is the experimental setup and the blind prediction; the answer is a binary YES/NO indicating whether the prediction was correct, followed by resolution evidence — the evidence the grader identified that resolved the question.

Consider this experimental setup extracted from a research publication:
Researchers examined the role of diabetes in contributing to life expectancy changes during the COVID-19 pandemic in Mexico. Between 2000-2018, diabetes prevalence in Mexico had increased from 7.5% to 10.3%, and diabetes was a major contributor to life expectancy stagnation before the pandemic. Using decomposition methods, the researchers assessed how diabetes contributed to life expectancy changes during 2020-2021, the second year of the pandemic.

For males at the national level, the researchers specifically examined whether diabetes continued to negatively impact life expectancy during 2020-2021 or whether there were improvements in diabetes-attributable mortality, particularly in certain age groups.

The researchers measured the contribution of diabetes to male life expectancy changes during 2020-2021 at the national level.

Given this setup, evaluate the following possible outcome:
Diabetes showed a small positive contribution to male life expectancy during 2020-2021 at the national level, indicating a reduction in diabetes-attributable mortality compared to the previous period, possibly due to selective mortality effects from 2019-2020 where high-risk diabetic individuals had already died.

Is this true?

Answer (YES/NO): YES